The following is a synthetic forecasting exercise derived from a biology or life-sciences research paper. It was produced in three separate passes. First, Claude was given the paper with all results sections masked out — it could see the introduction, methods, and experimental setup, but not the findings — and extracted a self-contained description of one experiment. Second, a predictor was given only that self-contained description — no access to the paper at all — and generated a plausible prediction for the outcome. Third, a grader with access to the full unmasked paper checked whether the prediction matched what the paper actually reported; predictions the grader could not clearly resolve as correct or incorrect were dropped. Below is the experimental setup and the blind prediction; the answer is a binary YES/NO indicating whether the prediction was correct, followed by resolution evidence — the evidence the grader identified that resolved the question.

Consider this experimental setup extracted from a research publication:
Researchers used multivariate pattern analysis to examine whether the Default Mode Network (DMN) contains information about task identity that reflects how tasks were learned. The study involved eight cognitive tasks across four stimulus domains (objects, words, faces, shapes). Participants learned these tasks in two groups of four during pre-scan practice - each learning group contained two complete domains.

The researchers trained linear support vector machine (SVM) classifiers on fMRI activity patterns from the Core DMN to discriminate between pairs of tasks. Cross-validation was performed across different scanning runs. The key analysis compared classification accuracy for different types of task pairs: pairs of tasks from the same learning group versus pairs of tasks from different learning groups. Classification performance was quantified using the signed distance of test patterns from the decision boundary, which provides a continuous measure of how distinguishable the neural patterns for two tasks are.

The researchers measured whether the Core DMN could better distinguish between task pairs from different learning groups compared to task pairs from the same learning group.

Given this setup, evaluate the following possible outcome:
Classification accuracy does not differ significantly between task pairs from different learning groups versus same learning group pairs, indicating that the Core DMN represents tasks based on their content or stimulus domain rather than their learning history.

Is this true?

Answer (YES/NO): NO